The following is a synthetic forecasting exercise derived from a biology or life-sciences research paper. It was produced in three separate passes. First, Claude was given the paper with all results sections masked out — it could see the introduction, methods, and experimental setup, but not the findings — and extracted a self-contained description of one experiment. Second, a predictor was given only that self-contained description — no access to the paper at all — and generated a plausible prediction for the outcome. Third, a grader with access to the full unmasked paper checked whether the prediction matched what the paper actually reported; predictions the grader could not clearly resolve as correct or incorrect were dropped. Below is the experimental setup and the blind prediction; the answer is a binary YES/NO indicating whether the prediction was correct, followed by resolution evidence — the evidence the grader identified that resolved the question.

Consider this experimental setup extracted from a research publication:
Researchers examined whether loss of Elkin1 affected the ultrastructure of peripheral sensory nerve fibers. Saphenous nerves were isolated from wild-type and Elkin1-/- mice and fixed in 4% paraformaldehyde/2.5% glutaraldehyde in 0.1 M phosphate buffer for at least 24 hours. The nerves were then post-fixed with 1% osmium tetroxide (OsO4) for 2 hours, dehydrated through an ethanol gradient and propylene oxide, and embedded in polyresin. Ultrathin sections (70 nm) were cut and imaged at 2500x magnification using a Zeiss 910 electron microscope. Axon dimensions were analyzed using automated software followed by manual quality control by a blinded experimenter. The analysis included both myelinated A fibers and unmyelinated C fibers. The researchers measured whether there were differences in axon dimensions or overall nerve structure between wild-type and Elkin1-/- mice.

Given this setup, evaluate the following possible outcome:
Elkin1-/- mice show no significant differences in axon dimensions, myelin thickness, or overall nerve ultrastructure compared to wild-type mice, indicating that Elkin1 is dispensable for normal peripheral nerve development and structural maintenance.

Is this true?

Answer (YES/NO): YES